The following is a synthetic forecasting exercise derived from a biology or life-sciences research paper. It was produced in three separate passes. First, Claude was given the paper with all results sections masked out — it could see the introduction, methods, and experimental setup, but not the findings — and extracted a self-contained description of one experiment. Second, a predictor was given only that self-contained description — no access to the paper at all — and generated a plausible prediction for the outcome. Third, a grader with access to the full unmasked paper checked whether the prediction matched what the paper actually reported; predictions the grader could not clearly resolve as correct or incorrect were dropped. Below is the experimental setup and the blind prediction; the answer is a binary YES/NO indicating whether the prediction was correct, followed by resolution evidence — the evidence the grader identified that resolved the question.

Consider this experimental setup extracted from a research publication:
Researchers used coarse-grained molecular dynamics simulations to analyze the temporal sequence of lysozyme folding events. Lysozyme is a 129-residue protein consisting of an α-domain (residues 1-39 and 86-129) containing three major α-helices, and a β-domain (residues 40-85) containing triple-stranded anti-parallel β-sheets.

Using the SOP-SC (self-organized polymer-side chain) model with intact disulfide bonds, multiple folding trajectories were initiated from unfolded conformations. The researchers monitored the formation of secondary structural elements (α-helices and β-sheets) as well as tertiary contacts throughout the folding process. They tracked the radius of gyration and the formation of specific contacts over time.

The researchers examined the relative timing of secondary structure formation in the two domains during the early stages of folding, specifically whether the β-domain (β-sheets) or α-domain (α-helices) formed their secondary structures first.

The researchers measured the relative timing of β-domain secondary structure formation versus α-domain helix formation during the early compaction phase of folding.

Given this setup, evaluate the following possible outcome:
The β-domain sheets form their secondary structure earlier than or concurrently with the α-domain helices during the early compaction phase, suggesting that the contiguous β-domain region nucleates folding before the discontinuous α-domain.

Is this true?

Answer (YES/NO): YES